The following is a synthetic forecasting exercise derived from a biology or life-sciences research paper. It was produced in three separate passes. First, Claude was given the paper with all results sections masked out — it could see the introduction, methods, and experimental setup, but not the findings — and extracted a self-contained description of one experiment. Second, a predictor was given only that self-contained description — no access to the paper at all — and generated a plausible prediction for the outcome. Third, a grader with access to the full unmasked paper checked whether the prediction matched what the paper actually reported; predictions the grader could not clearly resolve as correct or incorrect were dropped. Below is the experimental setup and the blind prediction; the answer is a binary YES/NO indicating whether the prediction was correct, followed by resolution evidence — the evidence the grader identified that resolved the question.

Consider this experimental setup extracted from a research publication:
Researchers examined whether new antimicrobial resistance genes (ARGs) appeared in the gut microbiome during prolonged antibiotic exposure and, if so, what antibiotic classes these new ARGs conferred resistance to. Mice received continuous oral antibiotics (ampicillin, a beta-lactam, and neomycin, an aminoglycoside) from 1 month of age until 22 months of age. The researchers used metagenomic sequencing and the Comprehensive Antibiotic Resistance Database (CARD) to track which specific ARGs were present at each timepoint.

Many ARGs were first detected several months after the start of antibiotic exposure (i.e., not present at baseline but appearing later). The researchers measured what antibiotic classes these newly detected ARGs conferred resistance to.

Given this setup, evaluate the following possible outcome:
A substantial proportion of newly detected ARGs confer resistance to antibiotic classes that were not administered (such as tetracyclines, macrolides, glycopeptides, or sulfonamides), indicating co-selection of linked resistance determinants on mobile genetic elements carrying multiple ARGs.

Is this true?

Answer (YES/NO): NO